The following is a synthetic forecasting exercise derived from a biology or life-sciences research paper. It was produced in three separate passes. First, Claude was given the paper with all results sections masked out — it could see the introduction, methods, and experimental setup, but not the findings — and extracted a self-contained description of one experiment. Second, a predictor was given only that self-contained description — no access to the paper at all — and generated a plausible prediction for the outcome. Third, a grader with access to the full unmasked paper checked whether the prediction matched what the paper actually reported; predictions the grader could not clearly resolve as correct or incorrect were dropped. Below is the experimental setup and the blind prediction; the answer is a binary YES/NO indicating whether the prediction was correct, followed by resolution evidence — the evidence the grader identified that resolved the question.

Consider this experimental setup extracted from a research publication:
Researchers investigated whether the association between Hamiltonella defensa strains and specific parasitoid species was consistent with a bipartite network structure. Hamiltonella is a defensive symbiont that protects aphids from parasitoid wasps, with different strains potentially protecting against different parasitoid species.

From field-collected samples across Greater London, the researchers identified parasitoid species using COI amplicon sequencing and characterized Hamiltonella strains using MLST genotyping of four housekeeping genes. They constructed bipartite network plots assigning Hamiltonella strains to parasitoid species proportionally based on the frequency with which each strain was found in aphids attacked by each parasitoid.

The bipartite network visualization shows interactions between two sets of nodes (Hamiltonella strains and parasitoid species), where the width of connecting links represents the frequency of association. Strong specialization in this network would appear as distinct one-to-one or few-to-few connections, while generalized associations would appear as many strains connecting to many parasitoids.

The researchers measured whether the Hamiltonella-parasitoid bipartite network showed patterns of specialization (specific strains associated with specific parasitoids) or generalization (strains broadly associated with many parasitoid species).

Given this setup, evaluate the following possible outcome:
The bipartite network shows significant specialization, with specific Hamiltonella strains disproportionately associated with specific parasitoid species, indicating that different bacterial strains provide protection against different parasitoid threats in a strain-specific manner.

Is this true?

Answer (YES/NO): YES